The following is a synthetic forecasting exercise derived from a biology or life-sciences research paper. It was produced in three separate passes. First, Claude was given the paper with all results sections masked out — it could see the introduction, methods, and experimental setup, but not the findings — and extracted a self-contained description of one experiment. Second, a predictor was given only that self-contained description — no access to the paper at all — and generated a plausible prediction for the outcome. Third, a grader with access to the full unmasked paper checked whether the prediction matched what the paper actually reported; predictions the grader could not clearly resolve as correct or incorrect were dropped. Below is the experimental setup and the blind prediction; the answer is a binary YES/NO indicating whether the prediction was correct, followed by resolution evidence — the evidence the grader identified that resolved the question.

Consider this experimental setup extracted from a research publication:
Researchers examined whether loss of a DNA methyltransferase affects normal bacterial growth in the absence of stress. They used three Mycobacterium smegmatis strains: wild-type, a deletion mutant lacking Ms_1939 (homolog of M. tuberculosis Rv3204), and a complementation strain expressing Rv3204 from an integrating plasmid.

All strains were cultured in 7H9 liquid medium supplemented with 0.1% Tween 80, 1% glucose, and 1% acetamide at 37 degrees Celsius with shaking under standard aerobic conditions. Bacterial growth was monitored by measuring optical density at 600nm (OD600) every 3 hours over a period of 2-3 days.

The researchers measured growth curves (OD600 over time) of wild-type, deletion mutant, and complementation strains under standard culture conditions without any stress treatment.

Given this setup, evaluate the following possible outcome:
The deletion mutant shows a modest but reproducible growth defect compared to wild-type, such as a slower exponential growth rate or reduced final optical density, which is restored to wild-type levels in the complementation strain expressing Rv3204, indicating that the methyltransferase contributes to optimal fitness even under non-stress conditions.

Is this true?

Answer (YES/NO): NO